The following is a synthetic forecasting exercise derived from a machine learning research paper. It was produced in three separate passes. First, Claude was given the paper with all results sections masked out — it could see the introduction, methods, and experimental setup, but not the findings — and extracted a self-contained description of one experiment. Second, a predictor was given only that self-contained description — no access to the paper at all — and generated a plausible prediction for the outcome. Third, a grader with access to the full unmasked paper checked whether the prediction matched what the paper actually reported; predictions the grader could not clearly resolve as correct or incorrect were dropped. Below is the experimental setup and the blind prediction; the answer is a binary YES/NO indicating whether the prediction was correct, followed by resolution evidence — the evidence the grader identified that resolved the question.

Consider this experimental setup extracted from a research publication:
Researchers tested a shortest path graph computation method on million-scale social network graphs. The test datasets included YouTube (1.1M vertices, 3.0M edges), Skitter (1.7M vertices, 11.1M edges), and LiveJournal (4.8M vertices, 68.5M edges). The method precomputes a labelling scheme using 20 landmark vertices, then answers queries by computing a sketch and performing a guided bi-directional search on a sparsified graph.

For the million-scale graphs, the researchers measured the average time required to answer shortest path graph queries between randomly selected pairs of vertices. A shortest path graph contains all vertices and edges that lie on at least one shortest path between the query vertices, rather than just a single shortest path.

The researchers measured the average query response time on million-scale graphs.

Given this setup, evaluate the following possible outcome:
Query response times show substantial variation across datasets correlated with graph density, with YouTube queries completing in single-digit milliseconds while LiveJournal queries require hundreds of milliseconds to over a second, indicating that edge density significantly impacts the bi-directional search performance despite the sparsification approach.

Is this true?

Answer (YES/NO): NO